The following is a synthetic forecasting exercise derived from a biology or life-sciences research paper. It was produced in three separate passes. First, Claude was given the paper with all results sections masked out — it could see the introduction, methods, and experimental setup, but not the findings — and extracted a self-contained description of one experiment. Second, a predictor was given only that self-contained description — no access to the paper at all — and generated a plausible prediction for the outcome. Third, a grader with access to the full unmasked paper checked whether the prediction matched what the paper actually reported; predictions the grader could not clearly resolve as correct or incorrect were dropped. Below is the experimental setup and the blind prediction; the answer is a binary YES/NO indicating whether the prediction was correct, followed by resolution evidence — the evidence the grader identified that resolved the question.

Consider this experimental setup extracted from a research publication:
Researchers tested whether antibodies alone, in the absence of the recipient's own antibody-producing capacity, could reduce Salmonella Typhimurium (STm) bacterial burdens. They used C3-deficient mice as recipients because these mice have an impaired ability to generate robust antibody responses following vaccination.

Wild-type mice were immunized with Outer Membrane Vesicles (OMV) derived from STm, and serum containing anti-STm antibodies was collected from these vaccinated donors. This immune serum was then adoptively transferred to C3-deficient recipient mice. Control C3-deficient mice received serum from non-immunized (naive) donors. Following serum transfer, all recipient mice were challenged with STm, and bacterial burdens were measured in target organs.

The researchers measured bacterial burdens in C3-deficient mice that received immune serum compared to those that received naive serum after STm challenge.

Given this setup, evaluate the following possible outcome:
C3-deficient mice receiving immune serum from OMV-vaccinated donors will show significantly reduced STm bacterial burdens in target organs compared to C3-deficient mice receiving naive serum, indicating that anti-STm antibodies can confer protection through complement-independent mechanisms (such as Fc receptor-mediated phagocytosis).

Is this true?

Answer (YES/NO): YES